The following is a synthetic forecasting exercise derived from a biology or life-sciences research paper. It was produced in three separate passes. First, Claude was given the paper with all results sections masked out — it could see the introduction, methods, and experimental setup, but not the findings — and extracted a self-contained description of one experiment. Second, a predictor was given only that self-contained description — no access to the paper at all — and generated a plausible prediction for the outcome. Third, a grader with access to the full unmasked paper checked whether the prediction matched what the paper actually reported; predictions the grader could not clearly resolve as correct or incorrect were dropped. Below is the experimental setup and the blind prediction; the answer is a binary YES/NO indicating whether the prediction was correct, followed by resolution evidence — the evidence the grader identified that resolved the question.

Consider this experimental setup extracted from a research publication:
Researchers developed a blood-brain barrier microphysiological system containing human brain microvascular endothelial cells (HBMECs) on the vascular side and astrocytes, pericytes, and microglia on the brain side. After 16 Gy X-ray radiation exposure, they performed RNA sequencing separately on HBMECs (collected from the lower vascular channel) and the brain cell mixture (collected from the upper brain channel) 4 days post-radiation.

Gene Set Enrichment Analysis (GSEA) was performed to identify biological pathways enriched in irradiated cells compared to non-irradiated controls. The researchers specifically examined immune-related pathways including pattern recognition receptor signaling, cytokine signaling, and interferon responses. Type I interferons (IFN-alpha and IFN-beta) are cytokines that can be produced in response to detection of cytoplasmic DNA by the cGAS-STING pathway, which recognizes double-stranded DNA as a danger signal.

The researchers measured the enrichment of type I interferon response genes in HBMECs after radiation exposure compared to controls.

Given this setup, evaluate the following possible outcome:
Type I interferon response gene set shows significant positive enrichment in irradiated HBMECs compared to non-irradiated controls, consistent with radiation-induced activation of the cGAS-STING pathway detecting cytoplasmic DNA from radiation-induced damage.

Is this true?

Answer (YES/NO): YES